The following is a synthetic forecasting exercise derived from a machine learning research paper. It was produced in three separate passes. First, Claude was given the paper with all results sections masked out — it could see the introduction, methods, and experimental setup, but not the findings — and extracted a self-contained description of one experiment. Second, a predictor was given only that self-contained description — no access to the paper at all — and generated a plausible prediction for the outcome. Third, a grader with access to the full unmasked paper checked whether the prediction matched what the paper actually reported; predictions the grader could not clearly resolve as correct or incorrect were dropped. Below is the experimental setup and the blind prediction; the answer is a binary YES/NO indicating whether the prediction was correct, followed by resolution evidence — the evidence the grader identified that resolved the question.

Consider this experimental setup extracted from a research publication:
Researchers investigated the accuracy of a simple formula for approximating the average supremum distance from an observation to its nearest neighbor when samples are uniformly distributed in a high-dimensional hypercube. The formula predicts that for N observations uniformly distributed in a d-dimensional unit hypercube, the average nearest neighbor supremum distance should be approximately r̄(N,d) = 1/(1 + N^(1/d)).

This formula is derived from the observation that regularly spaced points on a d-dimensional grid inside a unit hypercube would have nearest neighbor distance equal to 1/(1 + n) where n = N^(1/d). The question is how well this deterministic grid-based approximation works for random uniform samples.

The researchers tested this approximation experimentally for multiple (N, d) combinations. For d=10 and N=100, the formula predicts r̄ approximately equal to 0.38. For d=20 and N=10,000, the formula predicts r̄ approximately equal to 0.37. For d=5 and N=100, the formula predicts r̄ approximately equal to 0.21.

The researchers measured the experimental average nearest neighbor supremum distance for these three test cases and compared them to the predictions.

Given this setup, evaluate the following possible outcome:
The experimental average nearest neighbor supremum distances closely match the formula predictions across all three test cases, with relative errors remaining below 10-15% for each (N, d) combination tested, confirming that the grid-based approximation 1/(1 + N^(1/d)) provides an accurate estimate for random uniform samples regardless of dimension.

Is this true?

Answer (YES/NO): NO